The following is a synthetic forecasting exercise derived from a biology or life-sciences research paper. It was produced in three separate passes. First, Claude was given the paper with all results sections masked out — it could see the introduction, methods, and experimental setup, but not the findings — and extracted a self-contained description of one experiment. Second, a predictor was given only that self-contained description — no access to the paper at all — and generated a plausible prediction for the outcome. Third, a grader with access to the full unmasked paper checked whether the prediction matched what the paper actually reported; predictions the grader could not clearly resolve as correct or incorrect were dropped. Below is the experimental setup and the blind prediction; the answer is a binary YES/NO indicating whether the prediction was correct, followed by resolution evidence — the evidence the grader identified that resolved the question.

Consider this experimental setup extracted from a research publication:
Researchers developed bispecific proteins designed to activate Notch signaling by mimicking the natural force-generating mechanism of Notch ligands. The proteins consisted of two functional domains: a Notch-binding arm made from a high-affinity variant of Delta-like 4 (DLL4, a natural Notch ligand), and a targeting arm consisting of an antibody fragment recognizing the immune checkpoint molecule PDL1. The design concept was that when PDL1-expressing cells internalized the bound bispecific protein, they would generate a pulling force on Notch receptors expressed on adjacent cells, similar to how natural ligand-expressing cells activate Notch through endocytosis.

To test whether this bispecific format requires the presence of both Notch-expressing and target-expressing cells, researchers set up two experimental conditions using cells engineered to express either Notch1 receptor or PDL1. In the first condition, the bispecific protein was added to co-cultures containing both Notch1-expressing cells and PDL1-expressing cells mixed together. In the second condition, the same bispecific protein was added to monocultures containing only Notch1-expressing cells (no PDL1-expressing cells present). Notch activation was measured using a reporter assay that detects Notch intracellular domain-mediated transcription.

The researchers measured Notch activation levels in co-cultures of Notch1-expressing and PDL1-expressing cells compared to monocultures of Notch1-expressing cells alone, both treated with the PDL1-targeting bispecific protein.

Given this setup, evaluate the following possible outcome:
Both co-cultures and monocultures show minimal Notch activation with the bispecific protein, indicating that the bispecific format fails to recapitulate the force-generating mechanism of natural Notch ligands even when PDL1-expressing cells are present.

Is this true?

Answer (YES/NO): NO